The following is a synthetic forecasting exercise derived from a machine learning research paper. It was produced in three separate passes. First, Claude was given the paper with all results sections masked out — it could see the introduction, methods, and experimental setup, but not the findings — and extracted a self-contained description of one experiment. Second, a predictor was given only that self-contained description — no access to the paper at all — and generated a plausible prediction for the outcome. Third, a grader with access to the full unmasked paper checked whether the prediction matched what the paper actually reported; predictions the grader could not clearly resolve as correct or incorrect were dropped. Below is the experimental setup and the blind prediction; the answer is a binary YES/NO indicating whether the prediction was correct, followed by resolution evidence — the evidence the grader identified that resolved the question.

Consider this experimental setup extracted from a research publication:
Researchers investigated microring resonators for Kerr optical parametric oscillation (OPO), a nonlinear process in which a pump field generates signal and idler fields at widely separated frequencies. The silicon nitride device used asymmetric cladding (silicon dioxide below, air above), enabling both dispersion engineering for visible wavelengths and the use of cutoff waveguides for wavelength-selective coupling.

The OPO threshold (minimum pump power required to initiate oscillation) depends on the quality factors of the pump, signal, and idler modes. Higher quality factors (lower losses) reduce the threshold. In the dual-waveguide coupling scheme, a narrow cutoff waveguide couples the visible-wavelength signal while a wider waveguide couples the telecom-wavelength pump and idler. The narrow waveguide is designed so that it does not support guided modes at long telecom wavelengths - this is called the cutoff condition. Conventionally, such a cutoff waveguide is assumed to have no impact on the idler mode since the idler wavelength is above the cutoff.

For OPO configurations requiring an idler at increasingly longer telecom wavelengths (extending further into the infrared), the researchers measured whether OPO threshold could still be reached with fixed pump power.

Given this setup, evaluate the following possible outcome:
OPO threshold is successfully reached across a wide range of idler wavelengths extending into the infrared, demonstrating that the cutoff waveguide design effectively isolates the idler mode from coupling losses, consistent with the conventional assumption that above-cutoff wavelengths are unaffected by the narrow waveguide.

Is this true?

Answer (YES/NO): NO